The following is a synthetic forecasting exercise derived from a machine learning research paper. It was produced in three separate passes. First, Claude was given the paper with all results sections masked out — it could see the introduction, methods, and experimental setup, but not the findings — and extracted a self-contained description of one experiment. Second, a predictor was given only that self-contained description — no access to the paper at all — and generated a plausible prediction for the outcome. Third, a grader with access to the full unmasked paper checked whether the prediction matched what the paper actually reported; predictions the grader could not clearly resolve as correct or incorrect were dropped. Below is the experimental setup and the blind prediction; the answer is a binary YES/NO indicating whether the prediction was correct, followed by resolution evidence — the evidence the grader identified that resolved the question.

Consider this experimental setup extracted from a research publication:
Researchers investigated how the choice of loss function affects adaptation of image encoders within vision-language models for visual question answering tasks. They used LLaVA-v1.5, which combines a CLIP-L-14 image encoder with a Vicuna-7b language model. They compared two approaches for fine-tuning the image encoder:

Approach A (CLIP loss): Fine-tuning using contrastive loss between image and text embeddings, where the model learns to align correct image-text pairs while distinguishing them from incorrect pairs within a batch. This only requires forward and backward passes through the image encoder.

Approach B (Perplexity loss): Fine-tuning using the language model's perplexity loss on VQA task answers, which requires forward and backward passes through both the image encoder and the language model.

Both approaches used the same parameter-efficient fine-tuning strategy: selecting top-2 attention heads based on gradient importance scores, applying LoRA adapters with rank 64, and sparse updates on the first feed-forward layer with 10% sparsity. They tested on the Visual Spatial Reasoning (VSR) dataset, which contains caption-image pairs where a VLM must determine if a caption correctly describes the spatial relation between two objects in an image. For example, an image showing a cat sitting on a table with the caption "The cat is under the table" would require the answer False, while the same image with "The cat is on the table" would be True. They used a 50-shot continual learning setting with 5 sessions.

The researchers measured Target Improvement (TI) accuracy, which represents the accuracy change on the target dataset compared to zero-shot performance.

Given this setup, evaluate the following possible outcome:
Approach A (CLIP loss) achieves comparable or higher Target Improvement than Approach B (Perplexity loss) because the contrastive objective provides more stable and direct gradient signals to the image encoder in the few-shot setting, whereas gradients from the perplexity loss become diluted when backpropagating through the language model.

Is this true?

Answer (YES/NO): NO